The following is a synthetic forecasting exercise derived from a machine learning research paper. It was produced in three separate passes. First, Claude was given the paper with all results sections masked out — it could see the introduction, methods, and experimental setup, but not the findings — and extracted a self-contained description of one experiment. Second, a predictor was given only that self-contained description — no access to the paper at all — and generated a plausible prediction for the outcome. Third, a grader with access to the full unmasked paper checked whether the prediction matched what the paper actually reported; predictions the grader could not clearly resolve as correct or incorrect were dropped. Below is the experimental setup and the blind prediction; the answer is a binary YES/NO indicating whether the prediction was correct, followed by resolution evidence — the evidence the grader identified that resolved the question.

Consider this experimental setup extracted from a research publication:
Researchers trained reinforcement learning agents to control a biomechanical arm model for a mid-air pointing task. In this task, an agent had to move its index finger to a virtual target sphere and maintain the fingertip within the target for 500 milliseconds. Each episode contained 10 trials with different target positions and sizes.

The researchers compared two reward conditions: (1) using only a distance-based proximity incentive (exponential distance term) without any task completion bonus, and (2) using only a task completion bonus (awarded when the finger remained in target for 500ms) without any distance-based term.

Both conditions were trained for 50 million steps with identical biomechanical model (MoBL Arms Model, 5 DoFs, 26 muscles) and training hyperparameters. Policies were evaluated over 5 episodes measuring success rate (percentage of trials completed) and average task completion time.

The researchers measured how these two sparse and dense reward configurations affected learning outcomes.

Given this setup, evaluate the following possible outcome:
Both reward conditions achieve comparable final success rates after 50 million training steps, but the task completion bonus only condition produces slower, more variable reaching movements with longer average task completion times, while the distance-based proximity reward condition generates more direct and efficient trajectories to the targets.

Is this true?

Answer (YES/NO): NO